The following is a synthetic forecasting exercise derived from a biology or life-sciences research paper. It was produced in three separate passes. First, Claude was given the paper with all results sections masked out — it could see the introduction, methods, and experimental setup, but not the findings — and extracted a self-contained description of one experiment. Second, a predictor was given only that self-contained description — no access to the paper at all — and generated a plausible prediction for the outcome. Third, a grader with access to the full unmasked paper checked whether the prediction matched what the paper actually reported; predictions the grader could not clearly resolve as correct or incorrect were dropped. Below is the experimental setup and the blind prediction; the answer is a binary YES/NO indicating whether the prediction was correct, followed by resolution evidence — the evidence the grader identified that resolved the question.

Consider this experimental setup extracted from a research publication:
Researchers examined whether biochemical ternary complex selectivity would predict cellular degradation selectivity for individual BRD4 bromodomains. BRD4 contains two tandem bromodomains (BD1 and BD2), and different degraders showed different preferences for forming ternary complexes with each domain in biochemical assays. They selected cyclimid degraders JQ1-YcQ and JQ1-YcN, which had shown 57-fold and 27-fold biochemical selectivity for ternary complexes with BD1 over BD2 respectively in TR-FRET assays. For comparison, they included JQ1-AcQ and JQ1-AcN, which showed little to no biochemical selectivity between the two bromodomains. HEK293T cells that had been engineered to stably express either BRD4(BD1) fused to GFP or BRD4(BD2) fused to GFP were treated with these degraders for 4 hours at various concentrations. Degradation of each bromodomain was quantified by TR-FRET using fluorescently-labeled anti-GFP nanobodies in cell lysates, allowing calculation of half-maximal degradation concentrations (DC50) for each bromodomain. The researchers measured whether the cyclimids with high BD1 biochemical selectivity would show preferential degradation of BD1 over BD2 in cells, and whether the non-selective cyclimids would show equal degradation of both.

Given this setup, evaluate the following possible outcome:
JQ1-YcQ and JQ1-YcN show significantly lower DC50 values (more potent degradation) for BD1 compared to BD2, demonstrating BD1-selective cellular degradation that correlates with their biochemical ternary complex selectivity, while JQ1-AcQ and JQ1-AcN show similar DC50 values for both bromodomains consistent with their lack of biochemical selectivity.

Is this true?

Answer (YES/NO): YES